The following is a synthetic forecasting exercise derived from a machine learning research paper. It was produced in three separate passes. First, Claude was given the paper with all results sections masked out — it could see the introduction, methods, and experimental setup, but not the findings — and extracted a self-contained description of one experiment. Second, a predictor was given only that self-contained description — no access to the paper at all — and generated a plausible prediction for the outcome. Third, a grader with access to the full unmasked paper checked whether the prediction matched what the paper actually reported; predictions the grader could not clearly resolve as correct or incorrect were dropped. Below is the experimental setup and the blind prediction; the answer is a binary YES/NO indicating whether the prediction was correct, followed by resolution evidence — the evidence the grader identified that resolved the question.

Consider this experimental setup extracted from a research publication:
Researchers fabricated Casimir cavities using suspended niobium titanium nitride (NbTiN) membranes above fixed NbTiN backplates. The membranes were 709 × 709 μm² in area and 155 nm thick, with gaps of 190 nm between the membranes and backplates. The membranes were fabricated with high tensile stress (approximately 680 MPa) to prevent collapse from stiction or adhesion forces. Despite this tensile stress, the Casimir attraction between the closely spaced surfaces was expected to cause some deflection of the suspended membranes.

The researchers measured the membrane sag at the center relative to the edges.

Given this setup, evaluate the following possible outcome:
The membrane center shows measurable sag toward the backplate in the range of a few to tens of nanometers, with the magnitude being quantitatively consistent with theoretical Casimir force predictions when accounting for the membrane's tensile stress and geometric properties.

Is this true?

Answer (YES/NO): NO